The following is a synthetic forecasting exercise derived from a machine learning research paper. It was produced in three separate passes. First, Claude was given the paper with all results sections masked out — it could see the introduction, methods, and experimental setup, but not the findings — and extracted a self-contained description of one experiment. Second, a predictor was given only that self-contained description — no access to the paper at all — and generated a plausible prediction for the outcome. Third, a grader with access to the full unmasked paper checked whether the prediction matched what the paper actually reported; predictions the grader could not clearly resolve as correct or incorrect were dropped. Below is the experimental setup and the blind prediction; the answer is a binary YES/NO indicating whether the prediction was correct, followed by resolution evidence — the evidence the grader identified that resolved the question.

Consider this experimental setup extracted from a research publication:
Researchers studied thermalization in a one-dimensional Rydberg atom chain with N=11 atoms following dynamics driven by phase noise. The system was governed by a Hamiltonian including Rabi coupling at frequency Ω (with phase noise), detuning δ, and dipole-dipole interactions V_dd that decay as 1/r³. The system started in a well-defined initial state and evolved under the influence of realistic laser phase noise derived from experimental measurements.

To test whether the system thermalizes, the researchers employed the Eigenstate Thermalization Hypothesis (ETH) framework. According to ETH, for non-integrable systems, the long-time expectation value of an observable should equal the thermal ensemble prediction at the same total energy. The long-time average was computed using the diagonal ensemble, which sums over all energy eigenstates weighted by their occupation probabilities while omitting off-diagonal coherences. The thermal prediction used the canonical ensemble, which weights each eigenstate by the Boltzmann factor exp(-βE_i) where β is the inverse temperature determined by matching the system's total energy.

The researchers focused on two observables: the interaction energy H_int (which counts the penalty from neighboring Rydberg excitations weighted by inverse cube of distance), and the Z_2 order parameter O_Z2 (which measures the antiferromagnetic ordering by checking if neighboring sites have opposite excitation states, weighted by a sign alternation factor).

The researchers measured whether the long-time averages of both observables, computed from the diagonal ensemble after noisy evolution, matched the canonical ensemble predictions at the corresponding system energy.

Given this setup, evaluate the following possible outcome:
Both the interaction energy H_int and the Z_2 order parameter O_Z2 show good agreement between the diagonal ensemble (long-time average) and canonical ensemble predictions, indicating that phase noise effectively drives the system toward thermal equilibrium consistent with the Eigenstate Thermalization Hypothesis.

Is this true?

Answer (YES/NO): YES